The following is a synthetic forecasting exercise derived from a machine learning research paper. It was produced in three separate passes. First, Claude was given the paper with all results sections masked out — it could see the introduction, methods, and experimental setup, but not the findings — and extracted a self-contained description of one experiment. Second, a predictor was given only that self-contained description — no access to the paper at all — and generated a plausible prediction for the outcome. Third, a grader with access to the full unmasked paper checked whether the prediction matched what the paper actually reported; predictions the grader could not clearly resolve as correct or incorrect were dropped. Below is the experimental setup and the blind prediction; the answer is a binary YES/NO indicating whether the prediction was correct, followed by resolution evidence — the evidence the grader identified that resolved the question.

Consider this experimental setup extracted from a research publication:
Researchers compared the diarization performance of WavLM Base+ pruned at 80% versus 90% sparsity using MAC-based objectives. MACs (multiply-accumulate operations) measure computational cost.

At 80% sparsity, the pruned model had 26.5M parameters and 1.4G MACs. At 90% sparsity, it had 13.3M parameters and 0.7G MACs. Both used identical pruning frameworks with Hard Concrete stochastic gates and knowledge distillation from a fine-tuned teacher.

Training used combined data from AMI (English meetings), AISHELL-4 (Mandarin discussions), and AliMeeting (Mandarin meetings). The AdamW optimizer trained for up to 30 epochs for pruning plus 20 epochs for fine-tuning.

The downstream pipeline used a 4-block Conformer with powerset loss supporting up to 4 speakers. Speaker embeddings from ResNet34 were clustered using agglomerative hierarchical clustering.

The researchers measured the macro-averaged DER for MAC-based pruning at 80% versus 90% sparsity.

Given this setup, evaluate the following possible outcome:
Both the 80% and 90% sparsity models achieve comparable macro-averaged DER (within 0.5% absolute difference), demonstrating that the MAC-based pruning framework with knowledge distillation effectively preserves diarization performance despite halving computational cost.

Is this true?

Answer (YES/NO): NO